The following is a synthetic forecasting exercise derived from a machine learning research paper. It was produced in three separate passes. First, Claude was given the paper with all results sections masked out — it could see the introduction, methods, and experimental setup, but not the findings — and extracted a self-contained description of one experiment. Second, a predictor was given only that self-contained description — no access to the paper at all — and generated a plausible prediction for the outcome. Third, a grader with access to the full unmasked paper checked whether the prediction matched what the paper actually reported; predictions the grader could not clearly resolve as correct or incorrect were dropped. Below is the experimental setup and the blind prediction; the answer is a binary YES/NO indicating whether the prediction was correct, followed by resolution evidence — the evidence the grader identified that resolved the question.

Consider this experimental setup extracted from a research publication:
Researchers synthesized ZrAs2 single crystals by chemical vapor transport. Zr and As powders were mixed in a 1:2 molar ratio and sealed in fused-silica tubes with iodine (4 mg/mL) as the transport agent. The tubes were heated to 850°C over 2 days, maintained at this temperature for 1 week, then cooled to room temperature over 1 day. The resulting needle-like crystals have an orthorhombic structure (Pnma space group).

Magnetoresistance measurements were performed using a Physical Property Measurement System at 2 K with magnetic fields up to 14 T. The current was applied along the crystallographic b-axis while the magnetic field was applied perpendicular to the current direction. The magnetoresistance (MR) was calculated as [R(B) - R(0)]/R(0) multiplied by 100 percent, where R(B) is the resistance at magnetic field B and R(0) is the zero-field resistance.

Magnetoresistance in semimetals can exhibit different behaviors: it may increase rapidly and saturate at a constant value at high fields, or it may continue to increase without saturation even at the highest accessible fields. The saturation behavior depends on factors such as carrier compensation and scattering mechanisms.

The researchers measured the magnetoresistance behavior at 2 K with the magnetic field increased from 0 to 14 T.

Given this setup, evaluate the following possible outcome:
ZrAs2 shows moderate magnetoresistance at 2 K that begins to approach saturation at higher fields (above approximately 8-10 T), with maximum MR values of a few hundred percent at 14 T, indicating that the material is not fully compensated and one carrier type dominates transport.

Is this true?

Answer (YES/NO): NO